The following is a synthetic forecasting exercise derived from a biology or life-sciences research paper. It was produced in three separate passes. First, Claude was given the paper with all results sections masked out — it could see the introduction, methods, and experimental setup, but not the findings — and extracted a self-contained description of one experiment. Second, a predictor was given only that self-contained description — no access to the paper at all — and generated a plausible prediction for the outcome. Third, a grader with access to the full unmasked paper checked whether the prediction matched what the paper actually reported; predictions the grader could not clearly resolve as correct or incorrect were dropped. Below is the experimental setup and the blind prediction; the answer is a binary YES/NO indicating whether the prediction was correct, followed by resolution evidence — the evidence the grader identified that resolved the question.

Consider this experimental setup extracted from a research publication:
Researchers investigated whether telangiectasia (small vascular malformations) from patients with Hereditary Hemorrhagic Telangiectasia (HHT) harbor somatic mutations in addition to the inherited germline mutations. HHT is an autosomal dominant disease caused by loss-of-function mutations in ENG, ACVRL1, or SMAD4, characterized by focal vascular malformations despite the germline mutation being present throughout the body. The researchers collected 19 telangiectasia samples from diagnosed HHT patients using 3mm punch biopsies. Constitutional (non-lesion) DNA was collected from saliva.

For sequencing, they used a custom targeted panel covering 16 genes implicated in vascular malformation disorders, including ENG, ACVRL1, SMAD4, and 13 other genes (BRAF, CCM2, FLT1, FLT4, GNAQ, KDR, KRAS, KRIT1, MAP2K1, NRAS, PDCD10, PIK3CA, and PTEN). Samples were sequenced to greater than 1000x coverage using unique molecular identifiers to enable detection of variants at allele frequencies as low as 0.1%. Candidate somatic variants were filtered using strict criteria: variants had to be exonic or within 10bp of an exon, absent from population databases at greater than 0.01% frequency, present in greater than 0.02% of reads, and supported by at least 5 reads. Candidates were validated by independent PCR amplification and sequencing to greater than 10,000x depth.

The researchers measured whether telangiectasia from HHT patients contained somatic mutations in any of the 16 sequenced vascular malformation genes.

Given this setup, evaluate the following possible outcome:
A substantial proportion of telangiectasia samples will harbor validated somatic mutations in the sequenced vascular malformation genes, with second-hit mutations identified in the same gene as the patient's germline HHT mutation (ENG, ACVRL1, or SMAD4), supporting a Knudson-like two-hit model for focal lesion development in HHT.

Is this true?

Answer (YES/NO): YES